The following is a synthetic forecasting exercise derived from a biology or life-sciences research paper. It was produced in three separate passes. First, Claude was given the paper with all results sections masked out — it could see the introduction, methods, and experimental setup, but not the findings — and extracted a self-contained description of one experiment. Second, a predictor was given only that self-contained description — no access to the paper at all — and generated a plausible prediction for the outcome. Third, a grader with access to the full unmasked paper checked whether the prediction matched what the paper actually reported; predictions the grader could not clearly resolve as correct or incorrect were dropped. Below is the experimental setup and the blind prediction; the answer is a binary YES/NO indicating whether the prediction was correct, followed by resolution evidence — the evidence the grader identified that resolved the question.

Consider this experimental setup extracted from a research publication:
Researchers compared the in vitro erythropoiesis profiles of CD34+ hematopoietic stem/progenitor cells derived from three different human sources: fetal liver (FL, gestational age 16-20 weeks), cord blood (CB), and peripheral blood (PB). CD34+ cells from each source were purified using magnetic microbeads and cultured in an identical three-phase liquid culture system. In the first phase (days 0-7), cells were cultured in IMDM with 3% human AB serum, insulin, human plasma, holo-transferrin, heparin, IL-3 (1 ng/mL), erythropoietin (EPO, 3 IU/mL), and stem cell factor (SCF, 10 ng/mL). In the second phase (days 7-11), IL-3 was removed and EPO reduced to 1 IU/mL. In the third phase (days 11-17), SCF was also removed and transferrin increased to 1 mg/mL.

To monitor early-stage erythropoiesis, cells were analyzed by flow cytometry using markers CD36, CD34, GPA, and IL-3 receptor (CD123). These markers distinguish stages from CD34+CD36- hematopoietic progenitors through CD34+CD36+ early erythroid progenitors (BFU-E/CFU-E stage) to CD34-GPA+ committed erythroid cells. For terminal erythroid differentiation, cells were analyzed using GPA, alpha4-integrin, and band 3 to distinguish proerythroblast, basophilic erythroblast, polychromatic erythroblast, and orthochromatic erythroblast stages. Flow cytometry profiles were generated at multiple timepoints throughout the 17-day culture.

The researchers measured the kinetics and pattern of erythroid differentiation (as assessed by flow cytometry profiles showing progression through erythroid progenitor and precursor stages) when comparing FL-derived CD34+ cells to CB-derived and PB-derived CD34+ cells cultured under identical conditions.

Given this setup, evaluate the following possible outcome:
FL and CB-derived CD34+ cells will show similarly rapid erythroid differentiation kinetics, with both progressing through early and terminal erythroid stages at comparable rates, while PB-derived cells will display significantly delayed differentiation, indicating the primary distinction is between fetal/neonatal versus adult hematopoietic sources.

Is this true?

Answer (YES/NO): NO